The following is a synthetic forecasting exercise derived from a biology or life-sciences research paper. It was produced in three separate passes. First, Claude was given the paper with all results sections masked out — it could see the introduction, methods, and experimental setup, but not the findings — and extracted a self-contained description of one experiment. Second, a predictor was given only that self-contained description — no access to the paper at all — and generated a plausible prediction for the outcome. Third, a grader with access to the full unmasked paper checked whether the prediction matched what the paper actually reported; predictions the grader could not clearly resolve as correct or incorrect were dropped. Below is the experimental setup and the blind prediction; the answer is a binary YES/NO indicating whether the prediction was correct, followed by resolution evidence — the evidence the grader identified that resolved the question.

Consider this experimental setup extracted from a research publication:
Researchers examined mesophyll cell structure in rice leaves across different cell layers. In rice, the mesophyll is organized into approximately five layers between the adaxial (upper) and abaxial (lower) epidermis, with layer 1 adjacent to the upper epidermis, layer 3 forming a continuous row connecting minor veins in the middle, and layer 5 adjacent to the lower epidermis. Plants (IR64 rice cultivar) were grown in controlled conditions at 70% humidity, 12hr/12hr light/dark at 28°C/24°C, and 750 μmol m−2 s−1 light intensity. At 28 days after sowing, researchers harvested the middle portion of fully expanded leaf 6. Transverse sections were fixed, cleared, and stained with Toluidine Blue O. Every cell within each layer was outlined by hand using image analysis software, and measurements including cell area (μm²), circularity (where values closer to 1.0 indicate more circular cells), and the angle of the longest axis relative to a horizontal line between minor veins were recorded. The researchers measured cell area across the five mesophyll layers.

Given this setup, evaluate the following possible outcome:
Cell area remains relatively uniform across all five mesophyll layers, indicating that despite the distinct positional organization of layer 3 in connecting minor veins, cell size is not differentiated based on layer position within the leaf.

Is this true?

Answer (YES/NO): NO